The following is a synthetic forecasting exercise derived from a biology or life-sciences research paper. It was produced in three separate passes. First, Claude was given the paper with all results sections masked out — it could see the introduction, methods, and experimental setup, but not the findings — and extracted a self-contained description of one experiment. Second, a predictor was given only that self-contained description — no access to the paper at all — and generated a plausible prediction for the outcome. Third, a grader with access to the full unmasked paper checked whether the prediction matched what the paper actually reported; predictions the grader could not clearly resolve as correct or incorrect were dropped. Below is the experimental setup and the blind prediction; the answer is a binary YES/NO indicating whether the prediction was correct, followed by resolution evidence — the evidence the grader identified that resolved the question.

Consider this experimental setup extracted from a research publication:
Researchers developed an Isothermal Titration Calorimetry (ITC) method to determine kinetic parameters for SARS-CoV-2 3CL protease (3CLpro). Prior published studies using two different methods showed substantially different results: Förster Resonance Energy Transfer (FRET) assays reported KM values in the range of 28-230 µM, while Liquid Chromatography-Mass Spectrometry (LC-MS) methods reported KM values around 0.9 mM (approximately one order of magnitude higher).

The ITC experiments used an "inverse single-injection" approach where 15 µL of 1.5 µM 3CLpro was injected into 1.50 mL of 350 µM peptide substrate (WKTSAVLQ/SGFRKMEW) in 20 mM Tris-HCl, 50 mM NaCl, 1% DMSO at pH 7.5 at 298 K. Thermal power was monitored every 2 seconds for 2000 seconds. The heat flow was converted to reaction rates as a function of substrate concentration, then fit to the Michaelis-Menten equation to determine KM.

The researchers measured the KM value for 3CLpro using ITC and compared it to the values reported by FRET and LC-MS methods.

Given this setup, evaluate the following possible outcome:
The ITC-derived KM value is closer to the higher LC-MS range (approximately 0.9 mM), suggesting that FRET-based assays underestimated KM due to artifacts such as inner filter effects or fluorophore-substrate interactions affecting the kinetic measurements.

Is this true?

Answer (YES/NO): NO